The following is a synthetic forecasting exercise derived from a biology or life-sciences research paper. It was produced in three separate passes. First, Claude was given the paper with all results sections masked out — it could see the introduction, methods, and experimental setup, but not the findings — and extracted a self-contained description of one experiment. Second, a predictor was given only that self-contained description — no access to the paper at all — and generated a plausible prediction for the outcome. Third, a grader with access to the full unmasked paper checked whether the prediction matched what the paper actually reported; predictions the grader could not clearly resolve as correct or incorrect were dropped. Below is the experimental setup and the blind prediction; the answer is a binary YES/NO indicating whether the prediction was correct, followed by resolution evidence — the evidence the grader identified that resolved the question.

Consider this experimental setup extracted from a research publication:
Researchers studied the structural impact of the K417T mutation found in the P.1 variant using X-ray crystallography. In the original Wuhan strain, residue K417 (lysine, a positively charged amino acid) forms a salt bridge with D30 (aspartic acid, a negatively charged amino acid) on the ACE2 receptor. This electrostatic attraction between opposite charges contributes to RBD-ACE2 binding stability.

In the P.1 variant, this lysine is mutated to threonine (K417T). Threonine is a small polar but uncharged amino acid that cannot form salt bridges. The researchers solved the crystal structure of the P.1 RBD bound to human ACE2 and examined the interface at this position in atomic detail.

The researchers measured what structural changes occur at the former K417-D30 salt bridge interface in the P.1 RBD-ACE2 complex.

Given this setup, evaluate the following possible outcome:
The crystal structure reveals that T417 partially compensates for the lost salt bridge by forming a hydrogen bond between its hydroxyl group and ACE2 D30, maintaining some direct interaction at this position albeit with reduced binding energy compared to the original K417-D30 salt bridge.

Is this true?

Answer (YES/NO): NO